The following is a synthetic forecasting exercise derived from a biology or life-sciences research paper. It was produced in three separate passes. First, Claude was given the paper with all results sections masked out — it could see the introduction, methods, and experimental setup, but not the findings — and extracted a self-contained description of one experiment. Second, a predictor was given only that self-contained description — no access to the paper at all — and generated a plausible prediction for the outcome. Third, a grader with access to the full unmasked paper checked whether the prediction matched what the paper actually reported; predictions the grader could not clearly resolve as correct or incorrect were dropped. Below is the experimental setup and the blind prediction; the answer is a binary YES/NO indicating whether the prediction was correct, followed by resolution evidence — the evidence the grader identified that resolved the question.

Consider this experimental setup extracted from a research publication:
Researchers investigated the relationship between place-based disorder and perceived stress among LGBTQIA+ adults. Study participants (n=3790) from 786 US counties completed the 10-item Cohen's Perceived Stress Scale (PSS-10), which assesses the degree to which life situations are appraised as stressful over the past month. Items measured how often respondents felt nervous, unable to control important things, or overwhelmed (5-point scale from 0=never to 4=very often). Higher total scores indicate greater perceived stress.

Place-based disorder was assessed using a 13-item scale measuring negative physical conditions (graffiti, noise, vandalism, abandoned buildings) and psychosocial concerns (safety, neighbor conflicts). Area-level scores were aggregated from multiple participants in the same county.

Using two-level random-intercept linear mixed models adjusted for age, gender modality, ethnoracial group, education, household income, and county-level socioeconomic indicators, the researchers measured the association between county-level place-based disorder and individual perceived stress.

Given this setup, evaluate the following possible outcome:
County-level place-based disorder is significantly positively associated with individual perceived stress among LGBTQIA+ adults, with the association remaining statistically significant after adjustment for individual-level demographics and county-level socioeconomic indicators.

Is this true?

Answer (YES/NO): YES